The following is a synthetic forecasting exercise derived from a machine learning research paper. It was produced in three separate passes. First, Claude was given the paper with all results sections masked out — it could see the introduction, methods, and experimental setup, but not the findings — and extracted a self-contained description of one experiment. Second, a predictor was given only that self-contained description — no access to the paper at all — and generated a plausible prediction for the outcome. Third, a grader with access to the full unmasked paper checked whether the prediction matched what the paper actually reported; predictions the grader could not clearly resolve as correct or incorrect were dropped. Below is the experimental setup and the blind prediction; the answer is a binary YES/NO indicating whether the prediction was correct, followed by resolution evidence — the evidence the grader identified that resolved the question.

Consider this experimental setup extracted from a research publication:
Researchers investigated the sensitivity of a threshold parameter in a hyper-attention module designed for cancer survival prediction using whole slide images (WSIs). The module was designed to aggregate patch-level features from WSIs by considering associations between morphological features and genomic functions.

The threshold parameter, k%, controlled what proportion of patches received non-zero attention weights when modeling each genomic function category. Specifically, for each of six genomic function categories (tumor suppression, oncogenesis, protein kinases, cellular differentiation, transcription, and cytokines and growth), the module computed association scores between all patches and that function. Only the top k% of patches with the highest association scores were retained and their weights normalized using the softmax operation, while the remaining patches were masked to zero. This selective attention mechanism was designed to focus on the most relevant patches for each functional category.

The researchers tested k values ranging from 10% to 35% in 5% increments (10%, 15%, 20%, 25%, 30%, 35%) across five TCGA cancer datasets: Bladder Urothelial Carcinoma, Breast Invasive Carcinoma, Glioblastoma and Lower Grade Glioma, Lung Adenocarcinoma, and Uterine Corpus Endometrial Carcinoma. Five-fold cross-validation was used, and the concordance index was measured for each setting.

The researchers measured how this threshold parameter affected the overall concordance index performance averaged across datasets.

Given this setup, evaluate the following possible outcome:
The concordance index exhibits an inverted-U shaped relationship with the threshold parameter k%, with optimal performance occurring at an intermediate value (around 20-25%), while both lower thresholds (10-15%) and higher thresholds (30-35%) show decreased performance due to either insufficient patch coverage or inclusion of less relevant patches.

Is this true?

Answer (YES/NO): NO